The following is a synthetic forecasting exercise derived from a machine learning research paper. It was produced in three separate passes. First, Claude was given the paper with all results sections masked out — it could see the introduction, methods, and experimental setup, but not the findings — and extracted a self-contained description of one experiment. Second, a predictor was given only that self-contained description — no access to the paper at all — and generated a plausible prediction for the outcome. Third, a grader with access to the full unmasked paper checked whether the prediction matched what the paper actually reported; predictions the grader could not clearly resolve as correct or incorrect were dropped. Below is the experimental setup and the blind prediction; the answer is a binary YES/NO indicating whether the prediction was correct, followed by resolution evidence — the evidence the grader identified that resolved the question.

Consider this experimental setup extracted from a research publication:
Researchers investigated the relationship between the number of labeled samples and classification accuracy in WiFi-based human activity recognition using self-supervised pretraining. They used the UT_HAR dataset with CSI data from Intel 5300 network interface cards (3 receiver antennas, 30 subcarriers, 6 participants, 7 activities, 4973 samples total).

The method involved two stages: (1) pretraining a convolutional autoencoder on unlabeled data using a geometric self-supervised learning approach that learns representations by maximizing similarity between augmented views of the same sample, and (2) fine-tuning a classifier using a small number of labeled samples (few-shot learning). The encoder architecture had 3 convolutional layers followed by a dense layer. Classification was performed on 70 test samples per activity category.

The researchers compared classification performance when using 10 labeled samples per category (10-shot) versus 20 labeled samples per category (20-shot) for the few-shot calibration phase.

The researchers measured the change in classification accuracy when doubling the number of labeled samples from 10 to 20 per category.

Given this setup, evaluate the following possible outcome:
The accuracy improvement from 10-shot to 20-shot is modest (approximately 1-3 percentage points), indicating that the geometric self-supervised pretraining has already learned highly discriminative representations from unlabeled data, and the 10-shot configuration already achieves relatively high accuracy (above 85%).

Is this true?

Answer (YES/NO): NO